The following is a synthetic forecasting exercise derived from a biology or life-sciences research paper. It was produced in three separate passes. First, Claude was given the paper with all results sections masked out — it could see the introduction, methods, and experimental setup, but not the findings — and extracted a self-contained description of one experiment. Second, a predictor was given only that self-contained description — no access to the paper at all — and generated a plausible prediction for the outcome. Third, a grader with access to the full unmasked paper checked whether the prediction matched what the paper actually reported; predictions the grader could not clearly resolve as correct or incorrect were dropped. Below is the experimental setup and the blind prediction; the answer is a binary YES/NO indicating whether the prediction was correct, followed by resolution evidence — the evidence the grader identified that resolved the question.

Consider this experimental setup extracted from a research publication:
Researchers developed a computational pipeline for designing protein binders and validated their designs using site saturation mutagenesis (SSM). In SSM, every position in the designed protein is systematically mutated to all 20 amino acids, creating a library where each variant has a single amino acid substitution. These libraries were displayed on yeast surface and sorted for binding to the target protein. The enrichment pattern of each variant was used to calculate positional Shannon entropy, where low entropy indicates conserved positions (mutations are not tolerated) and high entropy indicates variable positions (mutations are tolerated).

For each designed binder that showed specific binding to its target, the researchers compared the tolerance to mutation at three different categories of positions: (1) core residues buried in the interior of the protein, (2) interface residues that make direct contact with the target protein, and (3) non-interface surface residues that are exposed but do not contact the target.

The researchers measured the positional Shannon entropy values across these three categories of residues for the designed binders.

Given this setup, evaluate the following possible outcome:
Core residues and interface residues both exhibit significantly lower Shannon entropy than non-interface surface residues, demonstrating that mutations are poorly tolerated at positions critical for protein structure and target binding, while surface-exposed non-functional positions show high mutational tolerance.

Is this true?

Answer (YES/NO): YES